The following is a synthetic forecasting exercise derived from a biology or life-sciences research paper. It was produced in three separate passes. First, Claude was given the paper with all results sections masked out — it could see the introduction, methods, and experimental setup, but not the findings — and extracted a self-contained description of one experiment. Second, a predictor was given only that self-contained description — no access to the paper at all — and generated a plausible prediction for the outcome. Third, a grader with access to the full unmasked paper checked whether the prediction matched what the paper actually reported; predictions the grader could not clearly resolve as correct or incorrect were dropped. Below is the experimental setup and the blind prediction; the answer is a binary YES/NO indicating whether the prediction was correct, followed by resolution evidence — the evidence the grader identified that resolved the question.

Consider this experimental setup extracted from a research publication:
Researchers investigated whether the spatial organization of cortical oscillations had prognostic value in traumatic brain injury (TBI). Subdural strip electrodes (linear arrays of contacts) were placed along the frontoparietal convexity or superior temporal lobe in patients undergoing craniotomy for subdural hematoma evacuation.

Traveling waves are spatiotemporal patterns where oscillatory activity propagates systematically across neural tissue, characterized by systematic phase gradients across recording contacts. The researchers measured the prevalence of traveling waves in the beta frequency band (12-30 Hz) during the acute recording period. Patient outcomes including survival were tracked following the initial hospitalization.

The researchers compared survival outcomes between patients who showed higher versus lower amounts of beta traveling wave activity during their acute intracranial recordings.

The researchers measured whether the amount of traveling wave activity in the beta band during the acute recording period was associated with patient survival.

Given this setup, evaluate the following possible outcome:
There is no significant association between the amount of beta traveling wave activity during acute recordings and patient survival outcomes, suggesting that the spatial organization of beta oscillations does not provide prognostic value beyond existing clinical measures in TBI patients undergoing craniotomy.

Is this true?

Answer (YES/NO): NO